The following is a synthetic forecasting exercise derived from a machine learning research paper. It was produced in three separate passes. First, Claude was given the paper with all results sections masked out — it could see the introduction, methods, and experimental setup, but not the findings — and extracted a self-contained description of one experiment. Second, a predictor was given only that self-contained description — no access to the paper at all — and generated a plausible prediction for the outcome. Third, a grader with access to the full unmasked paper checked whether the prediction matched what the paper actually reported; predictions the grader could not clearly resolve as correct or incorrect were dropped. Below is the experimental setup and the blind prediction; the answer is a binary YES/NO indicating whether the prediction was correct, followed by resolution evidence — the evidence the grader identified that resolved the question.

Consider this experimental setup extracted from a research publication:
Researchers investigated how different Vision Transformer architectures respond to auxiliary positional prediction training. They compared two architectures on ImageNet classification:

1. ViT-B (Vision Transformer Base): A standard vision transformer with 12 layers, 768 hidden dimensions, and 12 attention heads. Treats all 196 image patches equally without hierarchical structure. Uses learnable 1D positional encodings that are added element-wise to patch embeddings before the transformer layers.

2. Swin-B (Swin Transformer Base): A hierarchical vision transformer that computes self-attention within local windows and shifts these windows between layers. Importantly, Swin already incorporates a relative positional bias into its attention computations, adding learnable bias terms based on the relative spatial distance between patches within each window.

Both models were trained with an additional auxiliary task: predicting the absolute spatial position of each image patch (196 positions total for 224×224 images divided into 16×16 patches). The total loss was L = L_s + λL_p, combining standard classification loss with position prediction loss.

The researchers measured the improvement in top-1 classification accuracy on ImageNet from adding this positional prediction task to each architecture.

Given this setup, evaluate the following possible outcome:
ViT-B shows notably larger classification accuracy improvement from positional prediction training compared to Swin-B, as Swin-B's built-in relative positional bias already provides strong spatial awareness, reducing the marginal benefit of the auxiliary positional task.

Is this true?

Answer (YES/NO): YES